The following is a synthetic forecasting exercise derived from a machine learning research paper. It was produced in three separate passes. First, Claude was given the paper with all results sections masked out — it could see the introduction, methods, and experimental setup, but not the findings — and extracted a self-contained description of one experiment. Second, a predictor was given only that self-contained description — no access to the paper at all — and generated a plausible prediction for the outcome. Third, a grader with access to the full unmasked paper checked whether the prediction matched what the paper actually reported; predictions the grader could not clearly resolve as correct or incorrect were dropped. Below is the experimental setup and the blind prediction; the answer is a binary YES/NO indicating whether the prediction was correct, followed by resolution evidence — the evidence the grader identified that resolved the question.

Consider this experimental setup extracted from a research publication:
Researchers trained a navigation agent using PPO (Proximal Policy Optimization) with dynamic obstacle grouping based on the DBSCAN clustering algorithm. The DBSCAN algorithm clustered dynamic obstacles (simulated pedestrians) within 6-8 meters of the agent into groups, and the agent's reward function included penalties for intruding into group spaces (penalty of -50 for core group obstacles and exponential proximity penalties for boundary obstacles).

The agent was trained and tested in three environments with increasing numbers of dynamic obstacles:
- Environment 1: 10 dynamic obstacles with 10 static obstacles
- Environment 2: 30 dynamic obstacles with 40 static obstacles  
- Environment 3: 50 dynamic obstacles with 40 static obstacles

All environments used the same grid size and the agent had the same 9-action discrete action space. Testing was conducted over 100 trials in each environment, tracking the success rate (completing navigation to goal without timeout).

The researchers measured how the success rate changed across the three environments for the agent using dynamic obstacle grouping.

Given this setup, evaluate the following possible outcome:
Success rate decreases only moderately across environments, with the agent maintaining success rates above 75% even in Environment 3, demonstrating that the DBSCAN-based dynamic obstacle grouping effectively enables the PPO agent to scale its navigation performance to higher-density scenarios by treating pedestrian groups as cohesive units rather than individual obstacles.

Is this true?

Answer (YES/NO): YES